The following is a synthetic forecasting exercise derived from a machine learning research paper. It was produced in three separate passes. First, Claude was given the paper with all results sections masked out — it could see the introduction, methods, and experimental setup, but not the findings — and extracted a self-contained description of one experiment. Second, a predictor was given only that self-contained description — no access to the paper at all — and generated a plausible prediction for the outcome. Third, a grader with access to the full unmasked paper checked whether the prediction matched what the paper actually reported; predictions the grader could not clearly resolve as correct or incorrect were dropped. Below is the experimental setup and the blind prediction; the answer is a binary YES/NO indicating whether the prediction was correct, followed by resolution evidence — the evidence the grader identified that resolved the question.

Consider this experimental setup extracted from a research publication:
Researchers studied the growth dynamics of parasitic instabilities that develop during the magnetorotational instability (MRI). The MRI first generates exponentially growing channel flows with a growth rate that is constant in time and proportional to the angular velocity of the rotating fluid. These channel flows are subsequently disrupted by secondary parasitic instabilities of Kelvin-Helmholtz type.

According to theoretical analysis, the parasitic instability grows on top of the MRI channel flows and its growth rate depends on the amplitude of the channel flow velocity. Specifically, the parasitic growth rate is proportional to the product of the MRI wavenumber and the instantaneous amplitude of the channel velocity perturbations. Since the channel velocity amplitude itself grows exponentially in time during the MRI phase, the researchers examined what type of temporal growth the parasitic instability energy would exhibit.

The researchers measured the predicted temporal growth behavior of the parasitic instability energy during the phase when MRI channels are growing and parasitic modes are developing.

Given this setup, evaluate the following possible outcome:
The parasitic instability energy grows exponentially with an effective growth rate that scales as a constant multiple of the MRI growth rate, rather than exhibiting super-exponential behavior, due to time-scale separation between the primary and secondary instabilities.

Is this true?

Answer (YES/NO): NO